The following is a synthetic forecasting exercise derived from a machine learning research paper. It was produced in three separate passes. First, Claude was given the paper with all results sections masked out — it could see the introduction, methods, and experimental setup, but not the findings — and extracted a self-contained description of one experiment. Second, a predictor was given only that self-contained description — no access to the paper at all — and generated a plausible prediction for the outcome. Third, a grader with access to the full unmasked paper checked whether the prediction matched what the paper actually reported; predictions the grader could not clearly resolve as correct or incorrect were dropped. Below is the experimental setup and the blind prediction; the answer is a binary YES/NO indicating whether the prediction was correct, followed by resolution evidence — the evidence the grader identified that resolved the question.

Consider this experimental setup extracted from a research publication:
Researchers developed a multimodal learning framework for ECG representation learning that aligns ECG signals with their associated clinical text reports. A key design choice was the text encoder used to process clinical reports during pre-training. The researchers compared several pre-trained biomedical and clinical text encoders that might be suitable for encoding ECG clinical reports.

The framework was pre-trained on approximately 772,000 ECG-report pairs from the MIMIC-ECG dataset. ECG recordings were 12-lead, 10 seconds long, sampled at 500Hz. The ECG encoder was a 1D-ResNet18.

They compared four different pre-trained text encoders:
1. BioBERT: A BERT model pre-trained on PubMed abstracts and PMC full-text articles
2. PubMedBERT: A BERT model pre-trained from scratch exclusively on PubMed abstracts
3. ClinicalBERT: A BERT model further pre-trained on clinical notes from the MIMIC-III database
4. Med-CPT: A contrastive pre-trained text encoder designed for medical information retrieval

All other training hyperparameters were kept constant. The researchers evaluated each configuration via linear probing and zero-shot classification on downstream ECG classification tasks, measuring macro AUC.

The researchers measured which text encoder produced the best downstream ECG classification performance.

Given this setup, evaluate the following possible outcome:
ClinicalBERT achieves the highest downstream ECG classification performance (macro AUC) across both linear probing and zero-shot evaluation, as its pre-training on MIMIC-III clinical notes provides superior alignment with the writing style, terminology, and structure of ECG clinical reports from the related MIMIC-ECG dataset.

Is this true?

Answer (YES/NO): NO